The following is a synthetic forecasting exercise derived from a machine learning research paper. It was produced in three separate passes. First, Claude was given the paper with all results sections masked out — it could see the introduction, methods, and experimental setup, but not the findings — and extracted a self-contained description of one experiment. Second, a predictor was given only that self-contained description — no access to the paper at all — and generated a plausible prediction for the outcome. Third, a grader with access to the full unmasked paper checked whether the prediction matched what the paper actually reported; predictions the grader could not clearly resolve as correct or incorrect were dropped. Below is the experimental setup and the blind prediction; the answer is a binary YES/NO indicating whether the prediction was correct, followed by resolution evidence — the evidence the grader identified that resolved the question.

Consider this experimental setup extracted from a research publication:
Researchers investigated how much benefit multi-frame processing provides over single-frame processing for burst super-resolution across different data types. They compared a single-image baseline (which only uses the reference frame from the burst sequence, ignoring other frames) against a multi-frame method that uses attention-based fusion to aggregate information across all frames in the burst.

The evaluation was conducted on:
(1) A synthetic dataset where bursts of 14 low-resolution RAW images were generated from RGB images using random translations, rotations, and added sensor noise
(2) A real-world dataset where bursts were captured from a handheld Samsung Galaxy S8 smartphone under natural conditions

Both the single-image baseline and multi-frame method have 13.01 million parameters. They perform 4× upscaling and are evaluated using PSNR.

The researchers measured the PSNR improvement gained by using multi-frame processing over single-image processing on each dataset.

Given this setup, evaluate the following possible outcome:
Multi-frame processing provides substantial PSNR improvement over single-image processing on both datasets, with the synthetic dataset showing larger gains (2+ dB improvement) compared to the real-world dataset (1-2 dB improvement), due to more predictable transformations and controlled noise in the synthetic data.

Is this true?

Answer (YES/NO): YES